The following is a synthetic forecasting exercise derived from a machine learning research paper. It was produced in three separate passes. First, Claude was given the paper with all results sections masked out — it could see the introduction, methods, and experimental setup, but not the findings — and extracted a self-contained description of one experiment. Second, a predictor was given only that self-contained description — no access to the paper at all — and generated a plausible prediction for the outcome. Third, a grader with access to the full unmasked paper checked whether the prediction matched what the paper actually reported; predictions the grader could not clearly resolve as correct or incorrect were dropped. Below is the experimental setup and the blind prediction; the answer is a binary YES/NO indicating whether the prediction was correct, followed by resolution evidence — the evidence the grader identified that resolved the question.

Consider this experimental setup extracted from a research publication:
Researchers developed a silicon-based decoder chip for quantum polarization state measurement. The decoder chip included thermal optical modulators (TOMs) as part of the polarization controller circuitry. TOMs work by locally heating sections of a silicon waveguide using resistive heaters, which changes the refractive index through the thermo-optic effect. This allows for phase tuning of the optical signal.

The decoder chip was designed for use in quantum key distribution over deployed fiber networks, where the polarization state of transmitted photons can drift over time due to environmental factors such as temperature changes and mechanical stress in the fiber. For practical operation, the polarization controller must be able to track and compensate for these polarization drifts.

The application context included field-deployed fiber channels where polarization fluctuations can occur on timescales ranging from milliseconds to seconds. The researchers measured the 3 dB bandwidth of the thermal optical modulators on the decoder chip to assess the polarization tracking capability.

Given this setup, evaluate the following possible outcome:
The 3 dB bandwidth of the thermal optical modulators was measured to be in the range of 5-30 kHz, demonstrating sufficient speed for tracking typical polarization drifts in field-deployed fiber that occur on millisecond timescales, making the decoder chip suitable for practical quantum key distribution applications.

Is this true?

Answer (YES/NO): NO